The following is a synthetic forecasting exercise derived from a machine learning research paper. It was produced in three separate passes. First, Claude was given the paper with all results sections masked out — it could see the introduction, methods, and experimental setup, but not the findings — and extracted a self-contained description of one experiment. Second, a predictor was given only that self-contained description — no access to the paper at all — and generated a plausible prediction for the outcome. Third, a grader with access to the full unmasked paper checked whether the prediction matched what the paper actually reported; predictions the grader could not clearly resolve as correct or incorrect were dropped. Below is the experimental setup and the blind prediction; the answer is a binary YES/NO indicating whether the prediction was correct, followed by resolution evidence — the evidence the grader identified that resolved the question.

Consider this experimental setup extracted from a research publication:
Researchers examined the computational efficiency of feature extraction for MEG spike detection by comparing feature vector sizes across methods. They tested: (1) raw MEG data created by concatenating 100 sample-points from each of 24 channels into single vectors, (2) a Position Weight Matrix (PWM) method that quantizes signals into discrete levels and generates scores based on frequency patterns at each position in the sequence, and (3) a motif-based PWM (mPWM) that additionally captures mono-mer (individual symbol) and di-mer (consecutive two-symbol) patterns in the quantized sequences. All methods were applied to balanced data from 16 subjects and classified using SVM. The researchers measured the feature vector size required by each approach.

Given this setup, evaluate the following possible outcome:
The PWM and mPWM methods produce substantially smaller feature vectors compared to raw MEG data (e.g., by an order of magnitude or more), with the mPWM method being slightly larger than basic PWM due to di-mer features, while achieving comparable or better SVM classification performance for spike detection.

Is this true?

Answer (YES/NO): NO